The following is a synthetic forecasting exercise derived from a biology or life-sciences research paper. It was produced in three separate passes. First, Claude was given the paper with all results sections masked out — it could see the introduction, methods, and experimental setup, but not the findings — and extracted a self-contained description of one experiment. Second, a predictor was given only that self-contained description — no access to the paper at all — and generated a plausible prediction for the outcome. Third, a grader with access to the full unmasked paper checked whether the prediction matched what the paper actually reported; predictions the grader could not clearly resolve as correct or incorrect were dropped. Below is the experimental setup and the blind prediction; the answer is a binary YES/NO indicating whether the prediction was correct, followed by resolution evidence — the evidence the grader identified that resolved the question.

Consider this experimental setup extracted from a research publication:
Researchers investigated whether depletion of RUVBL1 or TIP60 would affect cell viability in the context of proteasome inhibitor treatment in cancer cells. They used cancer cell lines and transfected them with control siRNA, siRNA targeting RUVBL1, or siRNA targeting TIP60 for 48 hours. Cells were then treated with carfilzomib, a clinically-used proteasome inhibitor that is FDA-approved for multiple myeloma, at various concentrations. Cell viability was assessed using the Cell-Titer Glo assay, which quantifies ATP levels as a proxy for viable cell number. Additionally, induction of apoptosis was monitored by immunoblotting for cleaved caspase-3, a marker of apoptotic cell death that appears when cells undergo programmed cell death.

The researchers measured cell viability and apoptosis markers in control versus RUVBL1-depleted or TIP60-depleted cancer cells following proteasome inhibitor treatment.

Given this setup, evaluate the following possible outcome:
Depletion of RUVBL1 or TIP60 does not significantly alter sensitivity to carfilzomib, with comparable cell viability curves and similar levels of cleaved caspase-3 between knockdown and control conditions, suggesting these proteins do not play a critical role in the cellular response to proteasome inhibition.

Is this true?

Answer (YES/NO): NO